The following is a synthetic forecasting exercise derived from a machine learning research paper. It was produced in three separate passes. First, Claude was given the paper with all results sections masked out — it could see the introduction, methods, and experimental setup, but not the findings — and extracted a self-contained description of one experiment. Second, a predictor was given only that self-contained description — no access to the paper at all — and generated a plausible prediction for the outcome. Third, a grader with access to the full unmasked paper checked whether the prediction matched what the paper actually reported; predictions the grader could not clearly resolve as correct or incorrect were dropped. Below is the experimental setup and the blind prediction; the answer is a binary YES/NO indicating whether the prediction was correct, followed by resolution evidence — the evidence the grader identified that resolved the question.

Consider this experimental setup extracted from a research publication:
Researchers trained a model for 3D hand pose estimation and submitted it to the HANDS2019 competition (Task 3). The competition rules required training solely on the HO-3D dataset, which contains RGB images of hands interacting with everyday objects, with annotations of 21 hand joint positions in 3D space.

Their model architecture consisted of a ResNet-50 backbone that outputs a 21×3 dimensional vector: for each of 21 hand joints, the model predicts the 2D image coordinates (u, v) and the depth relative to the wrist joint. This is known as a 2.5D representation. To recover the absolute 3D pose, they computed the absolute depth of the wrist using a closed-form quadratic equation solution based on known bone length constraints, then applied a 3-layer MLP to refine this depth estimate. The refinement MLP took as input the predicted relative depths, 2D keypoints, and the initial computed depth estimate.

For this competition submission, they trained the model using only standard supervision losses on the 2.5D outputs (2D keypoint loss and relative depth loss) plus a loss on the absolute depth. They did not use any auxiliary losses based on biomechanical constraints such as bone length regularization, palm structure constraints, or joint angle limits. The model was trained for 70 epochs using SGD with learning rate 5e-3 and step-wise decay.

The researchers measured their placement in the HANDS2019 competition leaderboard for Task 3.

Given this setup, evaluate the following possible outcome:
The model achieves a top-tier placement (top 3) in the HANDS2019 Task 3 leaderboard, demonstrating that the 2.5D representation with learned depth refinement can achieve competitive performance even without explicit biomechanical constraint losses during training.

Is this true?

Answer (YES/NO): YES